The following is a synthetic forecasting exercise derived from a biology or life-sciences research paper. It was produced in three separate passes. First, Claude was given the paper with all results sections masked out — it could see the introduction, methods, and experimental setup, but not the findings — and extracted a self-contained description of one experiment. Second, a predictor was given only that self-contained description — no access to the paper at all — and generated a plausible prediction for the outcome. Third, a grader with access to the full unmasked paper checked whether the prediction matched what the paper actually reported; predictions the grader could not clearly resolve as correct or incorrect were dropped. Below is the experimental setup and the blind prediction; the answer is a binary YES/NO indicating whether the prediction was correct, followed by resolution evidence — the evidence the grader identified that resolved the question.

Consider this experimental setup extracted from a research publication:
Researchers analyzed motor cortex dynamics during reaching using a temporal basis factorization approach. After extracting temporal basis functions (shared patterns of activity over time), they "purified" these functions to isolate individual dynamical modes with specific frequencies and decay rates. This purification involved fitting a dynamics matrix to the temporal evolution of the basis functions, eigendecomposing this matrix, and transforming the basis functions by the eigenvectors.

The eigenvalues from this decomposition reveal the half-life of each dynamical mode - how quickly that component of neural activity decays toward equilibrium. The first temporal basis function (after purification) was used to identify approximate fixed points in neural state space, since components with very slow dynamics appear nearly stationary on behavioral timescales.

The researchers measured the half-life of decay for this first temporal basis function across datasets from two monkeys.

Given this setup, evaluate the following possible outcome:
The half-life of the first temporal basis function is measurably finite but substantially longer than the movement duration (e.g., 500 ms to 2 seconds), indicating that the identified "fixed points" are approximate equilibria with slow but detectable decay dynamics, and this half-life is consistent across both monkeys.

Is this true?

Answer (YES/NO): NO